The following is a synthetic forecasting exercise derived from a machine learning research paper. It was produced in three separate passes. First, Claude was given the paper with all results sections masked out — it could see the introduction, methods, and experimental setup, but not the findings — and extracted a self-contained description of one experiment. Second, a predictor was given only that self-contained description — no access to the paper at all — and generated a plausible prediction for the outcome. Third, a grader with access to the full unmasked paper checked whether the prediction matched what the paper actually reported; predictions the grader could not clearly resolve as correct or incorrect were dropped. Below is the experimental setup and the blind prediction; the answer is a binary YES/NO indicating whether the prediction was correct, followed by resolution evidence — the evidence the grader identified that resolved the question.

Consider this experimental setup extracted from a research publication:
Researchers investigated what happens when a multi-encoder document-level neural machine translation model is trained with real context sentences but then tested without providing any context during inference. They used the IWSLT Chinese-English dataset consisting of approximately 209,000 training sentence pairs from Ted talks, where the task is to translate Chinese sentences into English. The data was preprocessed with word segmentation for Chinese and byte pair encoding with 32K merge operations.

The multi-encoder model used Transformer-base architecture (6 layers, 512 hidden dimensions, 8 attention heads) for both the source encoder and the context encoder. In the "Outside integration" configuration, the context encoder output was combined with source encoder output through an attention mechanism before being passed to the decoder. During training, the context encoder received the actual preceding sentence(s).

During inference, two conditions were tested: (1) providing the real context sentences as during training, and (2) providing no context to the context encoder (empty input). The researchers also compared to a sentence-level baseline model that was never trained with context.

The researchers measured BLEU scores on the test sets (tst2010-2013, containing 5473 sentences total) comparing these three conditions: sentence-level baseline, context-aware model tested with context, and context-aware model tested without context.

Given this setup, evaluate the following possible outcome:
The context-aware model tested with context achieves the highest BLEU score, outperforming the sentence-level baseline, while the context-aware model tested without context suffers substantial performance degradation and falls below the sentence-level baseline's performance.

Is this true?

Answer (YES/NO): NO